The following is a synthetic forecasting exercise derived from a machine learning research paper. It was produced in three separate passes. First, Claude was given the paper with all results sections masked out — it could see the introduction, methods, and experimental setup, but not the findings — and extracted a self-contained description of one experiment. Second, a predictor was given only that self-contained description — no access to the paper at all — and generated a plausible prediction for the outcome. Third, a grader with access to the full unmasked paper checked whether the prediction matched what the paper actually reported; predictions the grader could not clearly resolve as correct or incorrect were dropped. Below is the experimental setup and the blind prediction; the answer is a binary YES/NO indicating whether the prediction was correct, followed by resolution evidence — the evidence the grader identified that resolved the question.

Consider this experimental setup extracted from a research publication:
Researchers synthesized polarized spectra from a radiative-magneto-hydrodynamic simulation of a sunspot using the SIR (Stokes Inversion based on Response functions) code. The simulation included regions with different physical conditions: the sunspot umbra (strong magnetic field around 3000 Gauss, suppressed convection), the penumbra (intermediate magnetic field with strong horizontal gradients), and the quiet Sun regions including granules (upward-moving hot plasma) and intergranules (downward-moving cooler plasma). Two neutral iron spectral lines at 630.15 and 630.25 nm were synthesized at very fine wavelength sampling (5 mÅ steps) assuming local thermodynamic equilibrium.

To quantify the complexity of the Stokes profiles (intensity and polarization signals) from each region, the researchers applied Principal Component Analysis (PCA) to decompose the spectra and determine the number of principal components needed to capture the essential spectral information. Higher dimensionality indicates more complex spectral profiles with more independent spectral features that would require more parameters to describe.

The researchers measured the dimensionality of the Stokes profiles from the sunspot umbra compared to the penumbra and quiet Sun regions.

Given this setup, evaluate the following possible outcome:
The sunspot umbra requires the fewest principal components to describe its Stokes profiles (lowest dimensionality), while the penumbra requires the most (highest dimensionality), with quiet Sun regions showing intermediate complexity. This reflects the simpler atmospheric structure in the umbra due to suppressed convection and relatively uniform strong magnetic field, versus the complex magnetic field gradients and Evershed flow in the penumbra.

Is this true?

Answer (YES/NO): NO